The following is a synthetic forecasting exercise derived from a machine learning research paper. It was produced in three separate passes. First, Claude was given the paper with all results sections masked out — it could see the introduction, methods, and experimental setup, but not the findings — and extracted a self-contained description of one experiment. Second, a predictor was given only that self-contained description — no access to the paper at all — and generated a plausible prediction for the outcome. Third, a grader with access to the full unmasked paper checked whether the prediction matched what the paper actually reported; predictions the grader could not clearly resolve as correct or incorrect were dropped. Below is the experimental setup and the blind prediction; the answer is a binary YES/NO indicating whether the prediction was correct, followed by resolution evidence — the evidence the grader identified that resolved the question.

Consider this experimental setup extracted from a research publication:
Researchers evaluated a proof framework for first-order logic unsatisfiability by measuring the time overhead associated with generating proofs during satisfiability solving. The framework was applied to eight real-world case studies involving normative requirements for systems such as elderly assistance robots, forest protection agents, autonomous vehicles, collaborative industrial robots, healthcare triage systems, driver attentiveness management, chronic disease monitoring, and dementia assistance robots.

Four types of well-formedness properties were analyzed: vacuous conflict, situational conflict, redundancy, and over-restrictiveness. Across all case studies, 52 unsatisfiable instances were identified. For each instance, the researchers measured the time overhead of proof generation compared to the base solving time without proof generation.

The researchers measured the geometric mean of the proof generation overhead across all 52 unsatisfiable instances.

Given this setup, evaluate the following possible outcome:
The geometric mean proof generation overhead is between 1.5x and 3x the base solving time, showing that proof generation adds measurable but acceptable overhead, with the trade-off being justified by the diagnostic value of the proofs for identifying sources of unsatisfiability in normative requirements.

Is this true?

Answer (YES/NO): NO